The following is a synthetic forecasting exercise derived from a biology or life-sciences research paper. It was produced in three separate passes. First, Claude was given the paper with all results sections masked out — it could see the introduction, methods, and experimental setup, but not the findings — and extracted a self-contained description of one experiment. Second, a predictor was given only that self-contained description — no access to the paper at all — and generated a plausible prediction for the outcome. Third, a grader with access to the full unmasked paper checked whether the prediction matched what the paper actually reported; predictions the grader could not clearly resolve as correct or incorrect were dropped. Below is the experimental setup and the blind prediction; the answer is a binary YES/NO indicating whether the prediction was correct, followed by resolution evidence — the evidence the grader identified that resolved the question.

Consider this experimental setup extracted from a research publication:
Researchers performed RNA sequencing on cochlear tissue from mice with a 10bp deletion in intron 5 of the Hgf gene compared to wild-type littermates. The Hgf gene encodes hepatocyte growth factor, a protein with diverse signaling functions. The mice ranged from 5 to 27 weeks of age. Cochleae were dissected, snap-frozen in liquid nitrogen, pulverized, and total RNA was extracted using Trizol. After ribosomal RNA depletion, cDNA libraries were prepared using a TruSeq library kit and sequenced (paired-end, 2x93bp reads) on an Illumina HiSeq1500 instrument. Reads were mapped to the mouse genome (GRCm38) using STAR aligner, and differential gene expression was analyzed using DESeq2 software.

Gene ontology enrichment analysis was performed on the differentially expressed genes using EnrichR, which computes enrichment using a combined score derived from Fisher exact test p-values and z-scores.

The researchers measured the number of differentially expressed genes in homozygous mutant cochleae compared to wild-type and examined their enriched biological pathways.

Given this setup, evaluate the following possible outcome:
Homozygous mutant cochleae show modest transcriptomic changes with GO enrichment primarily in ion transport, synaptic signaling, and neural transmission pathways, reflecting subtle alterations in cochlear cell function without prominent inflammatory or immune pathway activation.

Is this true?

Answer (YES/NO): NO